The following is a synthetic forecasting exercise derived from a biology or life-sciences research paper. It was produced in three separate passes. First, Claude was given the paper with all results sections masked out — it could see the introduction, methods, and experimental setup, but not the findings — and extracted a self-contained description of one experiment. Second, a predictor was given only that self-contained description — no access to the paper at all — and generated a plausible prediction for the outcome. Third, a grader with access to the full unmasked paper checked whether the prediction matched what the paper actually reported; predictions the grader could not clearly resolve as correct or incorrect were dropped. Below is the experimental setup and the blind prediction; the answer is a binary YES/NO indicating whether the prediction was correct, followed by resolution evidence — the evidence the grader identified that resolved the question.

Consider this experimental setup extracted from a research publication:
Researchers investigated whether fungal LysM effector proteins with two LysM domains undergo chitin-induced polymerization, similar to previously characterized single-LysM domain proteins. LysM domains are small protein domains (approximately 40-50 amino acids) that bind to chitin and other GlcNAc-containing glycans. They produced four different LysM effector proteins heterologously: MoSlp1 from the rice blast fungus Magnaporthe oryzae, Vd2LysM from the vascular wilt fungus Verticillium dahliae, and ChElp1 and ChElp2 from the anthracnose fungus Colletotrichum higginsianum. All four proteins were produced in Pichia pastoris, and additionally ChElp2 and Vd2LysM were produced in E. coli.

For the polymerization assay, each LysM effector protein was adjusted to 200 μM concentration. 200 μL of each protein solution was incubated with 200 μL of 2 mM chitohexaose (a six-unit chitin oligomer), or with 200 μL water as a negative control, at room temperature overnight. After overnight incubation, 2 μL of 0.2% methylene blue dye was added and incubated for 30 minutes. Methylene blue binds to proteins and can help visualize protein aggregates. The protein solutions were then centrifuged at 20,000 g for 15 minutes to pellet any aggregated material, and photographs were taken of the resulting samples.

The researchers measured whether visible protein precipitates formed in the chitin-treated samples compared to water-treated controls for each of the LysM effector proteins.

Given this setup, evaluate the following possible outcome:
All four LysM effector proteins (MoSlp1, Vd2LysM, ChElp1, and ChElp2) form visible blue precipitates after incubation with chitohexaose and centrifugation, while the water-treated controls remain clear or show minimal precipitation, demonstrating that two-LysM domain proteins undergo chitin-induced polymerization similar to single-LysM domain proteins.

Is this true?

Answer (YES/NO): NO